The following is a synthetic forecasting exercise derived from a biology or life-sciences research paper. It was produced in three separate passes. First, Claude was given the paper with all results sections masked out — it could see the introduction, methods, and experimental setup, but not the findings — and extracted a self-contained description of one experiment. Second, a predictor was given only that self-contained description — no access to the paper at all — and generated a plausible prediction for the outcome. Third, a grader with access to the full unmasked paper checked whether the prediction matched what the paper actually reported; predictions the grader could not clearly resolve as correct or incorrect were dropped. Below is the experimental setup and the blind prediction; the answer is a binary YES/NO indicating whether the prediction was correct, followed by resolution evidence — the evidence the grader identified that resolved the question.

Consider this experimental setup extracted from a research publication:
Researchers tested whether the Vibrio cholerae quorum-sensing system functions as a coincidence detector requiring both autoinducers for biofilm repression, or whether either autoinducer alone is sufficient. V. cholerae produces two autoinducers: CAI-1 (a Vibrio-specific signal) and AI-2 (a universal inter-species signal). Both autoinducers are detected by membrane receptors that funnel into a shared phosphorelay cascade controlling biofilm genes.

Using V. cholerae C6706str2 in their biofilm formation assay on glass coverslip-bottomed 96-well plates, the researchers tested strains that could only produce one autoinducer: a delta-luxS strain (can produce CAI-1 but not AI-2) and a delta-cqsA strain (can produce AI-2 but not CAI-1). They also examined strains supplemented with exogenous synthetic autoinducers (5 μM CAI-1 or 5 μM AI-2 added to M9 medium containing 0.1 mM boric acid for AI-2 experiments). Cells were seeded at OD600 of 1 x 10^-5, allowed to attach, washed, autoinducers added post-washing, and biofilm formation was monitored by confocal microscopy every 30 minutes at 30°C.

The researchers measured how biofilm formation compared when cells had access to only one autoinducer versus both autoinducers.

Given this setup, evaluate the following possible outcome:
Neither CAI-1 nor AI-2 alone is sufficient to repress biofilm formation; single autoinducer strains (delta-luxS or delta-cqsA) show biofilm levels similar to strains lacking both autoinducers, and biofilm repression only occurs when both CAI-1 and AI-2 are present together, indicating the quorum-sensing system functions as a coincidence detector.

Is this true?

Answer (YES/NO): YES